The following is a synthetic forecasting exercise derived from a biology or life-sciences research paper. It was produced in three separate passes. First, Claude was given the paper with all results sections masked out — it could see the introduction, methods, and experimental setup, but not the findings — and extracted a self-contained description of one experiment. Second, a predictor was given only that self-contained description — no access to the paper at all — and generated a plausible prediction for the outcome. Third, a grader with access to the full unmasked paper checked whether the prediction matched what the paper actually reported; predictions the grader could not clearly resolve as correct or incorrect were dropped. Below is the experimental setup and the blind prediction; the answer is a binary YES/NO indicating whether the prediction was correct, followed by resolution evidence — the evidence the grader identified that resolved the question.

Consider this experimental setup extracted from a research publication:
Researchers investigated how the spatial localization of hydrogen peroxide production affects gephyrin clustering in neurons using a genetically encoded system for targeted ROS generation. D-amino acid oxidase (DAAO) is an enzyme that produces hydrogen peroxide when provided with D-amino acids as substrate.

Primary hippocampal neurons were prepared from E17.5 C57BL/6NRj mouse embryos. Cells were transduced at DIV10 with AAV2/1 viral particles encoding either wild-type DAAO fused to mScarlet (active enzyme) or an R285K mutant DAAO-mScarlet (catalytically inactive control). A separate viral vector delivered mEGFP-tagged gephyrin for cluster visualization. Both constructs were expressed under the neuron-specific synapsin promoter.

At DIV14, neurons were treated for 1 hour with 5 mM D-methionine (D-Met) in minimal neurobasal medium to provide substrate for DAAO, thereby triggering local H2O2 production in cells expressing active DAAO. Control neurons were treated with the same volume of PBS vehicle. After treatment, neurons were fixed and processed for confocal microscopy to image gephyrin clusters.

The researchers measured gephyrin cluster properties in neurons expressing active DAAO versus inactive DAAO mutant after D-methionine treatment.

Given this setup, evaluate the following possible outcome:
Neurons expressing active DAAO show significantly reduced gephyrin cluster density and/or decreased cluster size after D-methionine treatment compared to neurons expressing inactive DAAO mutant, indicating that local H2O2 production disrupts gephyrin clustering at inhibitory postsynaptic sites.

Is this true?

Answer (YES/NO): NO